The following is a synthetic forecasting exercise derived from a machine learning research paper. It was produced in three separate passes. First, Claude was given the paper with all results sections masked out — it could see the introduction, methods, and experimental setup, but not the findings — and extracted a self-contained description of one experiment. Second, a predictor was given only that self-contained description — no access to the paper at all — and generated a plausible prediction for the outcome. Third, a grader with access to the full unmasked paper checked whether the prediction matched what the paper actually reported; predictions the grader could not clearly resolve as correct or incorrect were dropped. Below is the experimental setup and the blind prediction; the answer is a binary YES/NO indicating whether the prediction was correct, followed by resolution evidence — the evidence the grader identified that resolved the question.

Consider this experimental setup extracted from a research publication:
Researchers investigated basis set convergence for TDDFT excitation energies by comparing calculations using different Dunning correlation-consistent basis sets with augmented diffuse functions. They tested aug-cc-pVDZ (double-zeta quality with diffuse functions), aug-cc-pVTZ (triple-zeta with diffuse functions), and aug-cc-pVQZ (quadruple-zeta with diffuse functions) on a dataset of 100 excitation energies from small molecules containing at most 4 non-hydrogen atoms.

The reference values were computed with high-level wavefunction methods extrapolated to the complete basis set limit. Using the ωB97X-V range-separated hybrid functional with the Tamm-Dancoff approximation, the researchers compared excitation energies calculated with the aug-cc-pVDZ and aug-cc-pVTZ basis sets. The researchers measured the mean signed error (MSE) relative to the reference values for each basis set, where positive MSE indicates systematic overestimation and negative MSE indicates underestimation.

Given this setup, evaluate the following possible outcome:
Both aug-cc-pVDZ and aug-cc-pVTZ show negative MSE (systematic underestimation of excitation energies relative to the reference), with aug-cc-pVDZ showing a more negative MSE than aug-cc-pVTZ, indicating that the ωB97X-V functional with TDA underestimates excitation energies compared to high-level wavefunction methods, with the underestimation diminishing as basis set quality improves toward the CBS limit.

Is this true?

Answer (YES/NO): NO